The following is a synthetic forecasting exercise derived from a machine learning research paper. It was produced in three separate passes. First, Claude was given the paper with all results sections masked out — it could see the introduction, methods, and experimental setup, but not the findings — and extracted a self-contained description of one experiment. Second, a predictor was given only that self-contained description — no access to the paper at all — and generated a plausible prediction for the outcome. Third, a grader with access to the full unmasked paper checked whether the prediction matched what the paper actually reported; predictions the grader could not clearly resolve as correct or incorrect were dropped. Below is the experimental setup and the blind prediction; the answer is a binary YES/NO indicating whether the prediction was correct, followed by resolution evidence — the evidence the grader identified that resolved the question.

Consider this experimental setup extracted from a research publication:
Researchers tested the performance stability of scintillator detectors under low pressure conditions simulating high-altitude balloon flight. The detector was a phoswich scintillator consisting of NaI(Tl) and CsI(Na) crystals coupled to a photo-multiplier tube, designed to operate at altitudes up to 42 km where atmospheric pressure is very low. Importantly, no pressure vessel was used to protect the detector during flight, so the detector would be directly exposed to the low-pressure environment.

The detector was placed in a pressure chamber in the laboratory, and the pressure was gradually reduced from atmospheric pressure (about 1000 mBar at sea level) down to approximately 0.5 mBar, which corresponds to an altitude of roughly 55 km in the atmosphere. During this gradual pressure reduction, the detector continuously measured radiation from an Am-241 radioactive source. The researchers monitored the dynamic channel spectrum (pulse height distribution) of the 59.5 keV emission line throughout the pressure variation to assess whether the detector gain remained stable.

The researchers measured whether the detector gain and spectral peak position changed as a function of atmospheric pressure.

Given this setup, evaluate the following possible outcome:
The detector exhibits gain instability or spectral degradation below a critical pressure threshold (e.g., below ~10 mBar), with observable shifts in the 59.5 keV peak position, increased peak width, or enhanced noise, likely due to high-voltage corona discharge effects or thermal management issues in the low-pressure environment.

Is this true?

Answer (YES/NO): NO